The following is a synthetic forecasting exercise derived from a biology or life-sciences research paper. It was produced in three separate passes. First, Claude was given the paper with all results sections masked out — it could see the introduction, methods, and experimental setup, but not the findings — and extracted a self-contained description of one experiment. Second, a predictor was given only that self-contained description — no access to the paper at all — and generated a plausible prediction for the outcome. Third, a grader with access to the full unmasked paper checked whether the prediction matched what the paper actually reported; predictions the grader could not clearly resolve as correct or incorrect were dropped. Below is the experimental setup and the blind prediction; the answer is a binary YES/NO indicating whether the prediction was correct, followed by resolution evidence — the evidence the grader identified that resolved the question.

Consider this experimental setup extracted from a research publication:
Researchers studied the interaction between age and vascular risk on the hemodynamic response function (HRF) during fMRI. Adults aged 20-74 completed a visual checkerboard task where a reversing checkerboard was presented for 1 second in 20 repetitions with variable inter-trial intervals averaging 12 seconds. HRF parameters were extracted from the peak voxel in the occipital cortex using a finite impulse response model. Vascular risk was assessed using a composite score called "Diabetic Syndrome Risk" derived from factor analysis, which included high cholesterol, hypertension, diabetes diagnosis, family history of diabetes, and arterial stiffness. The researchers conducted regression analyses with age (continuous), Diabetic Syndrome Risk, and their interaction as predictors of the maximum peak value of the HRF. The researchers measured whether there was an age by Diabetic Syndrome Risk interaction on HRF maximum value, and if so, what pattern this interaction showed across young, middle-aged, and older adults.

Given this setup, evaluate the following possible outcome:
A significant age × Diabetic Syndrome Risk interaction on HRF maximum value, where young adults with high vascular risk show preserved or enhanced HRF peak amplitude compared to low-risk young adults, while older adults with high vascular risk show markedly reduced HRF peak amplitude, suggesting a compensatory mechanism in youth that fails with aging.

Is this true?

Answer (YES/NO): NO